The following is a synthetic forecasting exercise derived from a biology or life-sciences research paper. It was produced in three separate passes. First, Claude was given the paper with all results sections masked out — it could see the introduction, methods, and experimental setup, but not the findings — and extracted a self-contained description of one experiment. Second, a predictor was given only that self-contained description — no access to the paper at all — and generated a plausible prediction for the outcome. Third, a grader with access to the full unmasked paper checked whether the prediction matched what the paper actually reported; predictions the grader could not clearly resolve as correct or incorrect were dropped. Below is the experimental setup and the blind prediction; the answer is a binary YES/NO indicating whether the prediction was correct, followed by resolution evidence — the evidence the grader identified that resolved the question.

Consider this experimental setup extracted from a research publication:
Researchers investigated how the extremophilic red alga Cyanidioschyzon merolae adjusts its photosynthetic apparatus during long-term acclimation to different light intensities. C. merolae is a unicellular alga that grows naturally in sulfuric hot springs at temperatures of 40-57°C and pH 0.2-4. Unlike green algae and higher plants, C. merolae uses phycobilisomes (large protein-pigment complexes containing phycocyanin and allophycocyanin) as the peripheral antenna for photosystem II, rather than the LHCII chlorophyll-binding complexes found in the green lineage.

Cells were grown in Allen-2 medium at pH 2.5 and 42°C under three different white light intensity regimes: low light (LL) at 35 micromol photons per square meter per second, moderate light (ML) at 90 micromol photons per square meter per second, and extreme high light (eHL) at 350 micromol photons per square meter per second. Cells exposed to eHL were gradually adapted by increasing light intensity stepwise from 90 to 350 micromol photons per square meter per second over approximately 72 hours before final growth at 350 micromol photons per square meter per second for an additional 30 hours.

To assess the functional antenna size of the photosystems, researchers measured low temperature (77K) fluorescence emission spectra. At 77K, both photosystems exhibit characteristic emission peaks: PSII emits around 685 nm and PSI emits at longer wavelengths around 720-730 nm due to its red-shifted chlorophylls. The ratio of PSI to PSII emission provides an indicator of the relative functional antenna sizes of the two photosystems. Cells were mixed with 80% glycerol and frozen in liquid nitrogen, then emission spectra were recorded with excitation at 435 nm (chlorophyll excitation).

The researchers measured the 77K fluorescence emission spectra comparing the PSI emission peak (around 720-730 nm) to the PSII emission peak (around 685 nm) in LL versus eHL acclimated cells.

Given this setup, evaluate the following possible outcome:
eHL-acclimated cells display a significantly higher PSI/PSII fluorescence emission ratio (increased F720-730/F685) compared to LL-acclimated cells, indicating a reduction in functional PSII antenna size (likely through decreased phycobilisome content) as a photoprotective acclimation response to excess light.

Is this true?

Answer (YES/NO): NO